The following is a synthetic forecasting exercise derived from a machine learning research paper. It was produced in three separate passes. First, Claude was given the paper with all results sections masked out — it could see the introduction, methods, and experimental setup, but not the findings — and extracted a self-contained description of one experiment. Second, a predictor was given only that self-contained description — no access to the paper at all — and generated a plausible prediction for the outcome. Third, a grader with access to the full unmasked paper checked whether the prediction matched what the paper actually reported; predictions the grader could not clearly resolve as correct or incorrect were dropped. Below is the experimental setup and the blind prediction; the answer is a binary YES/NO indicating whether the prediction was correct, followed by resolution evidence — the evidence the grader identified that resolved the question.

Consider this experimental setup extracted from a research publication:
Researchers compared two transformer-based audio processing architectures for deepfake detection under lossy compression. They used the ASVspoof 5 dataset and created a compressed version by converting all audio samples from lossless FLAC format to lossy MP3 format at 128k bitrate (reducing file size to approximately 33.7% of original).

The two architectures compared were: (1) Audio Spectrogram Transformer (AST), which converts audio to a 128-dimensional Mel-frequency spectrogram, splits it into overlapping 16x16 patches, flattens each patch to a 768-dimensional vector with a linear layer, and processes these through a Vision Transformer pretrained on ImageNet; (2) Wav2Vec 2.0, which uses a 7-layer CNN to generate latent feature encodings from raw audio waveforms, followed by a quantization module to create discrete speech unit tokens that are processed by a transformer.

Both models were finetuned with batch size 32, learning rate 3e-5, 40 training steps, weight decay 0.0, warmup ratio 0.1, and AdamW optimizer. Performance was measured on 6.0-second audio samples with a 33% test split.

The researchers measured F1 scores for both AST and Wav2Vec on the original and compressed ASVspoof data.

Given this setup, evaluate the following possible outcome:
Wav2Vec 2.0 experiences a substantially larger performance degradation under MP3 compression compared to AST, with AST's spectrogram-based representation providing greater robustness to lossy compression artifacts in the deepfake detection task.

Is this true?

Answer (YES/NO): NO